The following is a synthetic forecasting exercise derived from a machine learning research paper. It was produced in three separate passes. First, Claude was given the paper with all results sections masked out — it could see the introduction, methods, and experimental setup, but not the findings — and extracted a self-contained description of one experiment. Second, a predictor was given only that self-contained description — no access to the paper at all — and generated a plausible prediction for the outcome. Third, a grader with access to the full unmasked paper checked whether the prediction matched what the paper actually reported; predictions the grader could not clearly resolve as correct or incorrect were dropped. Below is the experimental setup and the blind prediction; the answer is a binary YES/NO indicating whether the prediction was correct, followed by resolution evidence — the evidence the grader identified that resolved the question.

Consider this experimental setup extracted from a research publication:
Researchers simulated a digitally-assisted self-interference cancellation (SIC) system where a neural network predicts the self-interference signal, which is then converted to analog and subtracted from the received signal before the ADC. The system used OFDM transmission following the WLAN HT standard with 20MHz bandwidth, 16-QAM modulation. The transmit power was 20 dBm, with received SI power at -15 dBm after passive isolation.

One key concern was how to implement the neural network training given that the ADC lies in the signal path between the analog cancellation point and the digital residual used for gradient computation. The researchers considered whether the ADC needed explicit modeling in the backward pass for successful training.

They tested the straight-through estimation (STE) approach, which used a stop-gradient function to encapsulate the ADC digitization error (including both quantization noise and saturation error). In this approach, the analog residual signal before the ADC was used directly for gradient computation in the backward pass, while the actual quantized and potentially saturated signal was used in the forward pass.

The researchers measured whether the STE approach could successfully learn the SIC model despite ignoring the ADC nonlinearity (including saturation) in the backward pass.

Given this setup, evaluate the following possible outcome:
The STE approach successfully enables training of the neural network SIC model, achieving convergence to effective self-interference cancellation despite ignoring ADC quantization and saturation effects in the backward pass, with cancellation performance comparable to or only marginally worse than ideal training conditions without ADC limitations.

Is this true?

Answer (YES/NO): YES